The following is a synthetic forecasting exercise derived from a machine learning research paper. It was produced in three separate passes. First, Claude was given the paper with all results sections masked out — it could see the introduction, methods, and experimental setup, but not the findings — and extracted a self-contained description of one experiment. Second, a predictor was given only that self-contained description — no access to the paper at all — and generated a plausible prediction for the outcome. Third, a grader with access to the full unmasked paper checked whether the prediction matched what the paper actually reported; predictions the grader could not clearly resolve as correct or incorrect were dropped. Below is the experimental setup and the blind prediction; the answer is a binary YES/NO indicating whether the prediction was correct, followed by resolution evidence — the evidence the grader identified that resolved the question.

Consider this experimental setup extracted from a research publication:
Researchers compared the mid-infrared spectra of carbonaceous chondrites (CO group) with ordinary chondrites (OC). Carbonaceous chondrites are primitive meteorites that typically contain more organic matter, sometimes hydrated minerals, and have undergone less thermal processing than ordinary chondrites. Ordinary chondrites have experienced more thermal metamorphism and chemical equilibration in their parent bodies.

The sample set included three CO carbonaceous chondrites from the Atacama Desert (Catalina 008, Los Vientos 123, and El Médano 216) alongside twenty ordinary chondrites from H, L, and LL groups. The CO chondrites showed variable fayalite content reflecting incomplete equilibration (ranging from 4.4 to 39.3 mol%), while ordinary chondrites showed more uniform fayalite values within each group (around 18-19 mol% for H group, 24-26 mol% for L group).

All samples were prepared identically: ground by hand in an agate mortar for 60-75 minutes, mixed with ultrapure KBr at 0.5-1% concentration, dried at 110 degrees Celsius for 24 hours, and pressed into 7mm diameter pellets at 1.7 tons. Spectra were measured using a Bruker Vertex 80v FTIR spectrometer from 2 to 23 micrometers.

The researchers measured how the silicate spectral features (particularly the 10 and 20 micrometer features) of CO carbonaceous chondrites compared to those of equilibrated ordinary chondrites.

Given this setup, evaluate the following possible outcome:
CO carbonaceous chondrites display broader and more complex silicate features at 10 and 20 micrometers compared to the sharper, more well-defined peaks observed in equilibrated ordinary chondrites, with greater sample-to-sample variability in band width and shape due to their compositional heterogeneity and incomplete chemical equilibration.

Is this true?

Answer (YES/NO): NO